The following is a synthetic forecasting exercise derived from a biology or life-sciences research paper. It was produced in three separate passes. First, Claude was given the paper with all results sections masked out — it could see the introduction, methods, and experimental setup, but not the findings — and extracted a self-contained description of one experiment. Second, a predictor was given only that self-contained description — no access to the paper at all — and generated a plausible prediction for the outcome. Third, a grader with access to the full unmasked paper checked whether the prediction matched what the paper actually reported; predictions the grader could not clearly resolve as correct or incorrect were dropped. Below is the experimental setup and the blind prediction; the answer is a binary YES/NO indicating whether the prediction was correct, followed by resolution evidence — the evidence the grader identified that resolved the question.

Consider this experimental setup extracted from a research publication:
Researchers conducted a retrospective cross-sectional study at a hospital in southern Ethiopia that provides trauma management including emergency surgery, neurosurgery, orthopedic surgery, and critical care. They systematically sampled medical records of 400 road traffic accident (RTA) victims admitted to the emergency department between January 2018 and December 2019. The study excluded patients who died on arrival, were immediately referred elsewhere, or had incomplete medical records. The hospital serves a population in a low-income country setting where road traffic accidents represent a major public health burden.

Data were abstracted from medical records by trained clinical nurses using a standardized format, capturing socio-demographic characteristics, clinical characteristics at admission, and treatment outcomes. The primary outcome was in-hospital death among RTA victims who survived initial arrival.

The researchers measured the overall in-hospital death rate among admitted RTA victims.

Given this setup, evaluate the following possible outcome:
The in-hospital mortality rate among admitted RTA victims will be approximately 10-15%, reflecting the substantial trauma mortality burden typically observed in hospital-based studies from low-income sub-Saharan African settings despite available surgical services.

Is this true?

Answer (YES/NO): NO